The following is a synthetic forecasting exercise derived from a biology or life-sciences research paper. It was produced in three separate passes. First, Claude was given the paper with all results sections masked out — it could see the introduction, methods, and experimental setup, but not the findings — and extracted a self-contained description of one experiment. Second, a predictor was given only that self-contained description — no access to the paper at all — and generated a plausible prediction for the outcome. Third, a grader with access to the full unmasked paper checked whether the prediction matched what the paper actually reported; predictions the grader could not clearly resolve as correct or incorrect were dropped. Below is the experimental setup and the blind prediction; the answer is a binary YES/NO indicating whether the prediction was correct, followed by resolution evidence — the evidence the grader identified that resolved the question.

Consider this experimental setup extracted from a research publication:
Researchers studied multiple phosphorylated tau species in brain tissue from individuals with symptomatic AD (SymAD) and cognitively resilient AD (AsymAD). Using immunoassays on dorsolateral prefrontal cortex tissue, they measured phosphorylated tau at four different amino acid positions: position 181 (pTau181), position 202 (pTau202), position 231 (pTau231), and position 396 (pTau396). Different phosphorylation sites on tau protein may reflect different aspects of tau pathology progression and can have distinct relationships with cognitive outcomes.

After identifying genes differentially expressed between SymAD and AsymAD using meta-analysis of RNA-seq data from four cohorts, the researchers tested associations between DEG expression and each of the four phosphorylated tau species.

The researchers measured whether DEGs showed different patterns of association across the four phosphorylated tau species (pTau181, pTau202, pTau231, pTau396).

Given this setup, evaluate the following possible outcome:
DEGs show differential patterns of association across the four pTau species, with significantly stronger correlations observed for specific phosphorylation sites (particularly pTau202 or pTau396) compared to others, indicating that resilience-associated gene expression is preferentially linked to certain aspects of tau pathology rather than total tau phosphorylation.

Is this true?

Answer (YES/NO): NO